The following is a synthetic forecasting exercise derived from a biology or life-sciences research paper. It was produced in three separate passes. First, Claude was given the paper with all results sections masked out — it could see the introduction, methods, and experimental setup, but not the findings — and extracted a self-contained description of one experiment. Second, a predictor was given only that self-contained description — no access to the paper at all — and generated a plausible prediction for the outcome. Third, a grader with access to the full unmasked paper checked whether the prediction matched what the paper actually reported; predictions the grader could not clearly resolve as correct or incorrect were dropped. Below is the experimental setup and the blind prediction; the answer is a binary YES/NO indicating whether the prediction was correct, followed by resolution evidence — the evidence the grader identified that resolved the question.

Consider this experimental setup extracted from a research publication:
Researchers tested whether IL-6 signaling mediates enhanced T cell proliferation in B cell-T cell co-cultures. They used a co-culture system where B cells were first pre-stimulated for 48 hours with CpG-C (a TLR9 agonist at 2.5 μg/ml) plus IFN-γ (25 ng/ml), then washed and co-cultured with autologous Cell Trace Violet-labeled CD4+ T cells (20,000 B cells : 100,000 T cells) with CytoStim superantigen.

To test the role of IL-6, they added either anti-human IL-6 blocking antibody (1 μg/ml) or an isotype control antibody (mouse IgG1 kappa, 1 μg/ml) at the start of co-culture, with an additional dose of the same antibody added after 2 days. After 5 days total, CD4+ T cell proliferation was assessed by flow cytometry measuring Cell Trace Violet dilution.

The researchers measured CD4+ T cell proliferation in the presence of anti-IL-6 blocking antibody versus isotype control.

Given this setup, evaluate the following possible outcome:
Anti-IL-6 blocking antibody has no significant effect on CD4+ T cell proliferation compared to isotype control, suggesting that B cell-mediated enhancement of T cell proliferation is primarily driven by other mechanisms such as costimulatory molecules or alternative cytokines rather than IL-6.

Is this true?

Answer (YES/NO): NO